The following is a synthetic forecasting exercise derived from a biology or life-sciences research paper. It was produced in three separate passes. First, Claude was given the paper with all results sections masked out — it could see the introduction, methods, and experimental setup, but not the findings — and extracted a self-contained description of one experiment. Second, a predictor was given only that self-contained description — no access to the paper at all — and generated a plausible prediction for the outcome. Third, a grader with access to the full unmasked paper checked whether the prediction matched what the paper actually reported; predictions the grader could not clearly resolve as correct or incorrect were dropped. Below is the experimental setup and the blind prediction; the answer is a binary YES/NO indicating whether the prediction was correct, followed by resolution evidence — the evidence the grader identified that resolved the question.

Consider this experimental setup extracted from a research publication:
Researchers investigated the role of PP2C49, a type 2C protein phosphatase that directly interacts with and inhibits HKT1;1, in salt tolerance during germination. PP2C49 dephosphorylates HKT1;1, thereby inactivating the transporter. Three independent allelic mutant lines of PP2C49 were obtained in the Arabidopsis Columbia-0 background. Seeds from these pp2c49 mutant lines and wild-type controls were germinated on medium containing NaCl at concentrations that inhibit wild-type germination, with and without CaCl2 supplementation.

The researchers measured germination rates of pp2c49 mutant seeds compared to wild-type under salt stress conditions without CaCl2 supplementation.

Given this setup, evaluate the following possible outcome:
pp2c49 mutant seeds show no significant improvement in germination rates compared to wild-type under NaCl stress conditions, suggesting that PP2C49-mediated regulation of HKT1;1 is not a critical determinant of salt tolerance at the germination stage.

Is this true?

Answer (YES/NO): NO